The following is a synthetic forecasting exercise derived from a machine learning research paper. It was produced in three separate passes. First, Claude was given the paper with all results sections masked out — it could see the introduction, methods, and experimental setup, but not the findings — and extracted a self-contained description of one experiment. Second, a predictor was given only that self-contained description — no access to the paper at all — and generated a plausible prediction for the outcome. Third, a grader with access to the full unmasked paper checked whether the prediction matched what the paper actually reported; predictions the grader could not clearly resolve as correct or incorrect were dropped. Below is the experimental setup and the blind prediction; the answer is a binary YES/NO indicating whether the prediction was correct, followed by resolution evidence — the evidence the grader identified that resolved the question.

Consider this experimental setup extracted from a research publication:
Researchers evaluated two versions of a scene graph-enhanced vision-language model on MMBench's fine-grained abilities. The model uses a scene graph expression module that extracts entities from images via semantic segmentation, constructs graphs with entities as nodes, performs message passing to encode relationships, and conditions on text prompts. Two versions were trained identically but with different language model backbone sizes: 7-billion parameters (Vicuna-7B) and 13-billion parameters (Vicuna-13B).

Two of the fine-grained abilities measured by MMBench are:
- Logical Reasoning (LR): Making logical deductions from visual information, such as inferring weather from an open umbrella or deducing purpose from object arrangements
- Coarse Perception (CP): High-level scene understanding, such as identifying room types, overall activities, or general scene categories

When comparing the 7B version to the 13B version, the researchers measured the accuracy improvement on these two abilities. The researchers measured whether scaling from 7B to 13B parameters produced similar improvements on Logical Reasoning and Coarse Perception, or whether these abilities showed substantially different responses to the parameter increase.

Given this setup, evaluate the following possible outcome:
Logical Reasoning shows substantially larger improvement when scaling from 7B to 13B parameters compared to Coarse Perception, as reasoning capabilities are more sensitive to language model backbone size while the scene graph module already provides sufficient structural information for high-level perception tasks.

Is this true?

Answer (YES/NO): YES